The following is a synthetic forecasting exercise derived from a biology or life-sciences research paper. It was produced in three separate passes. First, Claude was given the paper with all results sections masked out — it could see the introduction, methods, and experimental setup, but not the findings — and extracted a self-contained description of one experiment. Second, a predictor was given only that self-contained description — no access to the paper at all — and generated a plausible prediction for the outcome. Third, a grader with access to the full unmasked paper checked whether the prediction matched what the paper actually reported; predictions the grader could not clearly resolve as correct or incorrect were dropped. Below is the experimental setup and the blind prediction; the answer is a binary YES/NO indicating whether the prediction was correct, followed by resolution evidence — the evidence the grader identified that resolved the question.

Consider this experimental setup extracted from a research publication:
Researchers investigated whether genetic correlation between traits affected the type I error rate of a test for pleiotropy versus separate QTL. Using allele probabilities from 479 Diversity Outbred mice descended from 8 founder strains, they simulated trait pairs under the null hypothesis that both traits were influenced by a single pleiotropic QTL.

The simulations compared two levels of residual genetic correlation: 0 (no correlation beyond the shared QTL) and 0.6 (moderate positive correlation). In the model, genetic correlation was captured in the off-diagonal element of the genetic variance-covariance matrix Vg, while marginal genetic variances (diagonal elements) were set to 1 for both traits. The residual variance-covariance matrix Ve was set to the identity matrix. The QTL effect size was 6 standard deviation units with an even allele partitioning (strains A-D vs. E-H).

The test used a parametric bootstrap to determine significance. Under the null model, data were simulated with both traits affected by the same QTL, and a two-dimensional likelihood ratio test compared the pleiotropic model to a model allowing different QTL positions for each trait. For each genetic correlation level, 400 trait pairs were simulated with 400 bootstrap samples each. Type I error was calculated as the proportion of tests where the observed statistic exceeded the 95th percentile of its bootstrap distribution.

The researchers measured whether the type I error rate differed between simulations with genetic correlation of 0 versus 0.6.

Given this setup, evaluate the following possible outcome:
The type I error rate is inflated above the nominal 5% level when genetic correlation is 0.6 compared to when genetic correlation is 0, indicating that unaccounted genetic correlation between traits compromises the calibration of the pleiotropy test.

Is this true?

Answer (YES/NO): NO